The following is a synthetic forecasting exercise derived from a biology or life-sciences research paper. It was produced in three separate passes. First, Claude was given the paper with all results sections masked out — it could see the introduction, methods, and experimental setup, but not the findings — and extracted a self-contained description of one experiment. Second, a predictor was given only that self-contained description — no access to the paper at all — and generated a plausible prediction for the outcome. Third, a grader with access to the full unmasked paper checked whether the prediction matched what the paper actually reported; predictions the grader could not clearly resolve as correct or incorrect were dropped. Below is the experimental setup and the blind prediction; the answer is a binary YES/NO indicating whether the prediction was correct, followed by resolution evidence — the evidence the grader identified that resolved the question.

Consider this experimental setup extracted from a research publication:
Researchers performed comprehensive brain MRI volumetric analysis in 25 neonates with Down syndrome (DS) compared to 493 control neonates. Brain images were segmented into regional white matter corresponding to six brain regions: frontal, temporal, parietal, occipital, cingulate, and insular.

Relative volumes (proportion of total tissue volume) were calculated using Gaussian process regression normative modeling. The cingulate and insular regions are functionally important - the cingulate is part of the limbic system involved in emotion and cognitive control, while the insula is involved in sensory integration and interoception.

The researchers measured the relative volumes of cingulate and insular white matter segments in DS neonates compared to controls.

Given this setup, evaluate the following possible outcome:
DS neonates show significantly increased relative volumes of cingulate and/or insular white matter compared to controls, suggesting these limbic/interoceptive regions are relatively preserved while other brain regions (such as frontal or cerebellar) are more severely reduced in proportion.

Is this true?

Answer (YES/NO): NO